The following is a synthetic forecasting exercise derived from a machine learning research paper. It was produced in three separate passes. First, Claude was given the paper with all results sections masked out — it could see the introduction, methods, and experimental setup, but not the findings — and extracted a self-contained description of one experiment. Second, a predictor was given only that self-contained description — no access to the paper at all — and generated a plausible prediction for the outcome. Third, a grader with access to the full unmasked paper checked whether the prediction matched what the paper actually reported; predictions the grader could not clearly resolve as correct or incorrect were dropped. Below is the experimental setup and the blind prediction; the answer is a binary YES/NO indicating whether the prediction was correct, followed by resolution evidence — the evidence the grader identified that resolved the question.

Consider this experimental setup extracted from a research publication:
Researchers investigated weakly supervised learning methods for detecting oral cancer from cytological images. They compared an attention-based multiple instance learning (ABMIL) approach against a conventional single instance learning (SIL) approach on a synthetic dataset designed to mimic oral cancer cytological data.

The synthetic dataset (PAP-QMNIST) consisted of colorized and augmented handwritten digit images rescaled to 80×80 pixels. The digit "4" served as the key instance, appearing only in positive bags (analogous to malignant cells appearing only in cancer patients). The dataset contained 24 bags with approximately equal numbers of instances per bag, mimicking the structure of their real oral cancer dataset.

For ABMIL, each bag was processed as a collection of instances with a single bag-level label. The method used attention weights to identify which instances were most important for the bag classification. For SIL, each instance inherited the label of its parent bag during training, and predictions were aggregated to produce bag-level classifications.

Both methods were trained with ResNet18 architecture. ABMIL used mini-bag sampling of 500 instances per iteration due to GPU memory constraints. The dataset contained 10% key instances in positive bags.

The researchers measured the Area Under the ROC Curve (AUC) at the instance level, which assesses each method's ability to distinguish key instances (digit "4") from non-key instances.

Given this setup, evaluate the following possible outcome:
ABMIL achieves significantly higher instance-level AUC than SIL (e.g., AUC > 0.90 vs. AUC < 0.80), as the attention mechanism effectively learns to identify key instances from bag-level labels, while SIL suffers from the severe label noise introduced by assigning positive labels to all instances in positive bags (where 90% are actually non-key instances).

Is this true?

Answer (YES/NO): NO